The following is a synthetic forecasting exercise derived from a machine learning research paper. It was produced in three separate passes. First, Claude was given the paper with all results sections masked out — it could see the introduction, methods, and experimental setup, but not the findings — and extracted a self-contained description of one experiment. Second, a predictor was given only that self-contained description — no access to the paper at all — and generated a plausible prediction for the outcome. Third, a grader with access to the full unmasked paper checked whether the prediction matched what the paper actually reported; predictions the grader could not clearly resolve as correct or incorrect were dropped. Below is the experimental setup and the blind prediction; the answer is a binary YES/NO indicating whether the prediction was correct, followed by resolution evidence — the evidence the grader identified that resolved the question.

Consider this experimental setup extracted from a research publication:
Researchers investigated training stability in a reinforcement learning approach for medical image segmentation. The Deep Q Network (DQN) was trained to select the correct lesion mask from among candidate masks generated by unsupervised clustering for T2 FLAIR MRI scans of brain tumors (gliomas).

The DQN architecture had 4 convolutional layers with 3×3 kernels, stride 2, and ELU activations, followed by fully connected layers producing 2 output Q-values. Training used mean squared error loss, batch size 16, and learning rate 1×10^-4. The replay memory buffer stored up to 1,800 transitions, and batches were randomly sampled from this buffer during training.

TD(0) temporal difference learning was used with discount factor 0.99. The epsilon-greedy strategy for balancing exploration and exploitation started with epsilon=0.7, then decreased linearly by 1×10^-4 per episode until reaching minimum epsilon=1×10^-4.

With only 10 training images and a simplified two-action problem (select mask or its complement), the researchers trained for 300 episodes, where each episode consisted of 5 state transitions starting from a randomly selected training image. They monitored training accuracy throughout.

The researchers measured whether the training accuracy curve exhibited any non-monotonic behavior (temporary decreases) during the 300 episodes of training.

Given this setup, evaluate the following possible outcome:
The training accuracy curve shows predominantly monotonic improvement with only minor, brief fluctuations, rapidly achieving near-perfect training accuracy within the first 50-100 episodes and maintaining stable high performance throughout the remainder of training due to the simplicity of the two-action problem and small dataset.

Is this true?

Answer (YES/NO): NO